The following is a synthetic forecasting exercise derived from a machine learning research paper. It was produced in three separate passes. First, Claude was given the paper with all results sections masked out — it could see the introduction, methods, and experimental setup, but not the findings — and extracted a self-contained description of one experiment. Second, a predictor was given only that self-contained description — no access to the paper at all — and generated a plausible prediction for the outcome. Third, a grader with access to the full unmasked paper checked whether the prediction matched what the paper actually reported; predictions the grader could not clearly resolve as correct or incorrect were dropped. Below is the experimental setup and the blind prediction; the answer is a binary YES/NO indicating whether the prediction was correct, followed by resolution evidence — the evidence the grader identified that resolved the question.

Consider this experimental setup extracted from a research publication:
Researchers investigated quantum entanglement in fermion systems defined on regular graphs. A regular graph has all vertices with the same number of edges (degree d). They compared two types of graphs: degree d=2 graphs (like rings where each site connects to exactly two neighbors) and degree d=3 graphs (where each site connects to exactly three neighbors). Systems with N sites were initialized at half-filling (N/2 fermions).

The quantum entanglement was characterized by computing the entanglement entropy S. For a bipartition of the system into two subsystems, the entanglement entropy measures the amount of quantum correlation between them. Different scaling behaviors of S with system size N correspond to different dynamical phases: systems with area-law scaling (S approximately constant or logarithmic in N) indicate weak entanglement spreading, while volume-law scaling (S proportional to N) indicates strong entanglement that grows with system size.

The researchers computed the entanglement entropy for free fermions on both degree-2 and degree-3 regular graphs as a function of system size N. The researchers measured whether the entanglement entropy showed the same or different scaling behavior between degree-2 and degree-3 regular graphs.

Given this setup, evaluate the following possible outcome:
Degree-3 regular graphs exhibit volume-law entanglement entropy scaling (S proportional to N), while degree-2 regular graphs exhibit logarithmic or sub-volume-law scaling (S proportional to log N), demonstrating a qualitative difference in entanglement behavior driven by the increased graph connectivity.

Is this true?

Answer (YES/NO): NO